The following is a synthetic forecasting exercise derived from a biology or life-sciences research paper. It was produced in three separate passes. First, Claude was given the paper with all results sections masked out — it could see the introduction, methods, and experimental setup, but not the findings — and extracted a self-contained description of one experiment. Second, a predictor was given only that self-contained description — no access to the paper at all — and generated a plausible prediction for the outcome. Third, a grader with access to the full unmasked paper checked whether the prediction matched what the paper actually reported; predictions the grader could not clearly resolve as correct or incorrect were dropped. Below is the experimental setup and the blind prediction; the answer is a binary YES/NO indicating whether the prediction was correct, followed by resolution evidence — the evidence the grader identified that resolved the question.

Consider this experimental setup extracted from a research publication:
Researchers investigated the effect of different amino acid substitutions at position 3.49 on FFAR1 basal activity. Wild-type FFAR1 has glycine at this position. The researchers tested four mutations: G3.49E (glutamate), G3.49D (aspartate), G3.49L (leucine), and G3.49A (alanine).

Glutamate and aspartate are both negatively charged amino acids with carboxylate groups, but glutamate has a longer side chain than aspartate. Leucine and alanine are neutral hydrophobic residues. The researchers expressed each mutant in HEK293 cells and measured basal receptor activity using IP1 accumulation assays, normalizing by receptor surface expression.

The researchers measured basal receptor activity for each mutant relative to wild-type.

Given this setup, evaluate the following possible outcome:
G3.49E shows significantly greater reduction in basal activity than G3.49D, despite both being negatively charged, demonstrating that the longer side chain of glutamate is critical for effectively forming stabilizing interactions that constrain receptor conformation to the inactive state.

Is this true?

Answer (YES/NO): NO